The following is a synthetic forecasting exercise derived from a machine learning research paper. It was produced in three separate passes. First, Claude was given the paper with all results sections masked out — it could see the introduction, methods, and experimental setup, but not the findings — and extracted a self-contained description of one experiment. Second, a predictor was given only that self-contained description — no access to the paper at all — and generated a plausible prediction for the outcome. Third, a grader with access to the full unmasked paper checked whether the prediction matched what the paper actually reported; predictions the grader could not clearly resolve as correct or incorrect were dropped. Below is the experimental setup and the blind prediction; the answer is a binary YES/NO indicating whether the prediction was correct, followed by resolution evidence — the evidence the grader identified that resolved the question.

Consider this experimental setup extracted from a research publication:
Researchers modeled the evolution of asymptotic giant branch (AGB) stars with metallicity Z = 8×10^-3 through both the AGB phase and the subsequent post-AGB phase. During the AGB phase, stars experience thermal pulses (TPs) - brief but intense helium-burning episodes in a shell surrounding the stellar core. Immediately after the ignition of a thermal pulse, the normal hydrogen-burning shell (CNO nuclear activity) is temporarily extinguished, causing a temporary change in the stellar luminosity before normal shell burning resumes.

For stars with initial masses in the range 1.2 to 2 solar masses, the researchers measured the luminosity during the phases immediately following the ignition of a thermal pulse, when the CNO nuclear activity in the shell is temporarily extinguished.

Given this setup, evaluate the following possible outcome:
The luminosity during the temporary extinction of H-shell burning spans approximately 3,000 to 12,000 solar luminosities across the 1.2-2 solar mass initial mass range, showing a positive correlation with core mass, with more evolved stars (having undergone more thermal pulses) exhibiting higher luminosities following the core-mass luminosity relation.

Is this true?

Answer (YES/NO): NO